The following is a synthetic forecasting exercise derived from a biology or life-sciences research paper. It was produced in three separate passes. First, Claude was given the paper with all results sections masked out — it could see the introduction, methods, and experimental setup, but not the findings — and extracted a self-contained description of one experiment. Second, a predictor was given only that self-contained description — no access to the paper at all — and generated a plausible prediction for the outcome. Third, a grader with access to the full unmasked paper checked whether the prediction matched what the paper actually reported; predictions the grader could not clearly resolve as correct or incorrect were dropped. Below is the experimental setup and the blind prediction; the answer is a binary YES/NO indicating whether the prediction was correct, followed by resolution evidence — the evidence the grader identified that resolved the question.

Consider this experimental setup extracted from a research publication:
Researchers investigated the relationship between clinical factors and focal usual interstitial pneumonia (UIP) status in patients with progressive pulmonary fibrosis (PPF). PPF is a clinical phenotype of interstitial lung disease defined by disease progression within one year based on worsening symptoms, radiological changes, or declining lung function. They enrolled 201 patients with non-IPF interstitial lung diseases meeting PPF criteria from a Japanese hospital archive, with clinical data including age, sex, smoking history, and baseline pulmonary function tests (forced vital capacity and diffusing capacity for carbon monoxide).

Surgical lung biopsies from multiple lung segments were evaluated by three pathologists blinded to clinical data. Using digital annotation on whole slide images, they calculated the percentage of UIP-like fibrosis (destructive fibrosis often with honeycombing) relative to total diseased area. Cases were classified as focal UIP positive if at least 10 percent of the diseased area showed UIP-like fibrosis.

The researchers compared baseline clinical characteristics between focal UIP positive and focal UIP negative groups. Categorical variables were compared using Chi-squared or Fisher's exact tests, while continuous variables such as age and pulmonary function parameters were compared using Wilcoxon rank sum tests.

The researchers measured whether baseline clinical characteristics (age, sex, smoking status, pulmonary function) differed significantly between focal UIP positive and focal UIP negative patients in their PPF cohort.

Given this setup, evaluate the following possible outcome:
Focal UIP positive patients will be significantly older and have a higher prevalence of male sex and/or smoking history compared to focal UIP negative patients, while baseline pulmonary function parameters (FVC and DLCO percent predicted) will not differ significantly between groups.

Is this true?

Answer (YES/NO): NO